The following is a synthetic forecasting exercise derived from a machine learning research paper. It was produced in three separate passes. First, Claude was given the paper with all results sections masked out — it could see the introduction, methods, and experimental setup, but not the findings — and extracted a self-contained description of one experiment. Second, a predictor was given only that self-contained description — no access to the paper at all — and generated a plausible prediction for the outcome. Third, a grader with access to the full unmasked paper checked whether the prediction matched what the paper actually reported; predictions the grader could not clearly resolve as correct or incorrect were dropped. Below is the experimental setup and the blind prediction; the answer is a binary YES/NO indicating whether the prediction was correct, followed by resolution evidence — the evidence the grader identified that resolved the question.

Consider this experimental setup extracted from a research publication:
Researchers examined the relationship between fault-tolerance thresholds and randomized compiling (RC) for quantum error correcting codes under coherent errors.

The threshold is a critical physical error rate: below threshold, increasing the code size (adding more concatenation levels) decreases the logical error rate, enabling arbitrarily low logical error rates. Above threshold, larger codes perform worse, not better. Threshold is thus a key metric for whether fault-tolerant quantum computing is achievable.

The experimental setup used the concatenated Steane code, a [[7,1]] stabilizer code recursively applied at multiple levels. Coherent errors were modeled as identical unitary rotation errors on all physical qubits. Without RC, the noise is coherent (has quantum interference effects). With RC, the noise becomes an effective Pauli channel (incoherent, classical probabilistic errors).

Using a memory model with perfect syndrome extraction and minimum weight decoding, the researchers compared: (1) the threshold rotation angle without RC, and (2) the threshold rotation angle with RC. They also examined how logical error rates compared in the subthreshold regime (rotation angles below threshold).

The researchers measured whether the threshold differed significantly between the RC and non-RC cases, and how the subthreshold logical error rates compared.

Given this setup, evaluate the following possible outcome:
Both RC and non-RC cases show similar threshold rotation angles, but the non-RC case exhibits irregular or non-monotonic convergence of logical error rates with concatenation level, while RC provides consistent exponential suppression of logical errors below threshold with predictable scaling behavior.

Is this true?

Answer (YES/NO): NO